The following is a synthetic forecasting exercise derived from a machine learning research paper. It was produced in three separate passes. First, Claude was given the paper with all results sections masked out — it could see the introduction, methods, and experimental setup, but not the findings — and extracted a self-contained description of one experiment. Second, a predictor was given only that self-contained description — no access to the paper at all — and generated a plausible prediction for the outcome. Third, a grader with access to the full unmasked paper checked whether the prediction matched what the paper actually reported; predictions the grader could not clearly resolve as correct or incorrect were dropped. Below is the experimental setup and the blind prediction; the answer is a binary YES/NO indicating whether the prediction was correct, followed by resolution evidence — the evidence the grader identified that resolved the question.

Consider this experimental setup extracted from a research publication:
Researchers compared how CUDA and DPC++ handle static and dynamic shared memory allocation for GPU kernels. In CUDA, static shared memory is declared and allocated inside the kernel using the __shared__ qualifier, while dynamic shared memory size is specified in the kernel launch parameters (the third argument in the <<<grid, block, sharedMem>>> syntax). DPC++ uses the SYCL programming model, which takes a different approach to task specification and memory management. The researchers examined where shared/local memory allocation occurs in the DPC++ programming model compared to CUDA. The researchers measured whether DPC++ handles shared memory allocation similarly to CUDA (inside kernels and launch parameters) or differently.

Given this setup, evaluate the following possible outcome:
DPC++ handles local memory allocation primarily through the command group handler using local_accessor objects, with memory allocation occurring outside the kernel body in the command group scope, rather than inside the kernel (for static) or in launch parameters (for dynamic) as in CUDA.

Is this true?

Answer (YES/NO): YES